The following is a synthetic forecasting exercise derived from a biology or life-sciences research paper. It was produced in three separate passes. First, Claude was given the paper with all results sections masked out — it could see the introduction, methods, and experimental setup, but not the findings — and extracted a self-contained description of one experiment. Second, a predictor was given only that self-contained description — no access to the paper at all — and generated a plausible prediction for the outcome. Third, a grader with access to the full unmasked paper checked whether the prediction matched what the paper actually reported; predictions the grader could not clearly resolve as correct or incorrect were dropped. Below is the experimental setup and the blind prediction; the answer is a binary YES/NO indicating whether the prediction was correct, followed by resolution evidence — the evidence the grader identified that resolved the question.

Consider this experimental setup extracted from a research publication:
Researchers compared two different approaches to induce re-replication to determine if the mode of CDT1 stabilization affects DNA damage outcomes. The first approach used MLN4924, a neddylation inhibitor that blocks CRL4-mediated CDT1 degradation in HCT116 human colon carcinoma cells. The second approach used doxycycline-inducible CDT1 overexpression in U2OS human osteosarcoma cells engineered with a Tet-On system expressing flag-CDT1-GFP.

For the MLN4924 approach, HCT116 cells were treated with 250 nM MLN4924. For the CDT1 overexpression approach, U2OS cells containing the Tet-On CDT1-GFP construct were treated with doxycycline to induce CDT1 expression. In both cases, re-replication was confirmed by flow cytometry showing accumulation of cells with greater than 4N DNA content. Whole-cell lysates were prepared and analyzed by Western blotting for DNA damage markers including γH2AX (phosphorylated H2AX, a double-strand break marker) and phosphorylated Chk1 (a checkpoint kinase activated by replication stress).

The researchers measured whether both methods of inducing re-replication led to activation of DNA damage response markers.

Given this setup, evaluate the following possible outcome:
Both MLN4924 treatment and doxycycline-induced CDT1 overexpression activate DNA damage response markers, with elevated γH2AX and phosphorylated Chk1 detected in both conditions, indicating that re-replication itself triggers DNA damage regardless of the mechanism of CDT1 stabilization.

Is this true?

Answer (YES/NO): YES